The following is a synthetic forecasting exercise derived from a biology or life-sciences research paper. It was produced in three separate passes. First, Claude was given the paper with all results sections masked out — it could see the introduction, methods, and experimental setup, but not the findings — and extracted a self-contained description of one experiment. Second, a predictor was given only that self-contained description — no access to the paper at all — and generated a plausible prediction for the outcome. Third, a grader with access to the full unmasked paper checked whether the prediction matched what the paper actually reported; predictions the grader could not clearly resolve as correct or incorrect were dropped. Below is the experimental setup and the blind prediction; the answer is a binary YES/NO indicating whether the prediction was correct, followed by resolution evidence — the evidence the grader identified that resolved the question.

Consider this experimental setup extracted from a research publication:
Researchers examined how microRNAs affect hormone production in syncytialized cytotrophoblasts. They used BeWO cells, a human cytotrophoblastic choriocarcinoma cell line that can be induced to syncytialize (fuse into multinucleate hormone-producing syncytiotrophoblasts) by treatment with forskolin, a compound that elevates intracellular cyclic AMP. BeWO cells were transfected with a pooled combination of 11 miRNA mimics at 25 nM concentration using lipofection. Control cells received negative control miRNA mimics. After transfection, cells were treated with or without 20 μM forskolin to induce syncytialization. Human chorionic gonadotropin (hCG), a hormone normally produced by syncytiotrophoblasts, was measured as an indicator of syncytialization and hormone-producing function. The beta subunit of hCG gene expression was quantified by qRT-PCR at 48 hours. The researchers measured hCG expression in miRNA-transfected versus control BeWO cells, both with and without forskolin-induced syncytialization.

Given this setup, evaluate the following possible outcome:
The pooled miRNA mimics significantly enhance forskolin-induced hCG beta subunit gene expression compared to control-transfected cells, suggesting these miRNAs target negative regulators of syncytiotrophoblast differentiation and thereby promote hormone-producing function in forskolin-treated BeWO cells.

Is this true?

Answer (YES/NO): YES